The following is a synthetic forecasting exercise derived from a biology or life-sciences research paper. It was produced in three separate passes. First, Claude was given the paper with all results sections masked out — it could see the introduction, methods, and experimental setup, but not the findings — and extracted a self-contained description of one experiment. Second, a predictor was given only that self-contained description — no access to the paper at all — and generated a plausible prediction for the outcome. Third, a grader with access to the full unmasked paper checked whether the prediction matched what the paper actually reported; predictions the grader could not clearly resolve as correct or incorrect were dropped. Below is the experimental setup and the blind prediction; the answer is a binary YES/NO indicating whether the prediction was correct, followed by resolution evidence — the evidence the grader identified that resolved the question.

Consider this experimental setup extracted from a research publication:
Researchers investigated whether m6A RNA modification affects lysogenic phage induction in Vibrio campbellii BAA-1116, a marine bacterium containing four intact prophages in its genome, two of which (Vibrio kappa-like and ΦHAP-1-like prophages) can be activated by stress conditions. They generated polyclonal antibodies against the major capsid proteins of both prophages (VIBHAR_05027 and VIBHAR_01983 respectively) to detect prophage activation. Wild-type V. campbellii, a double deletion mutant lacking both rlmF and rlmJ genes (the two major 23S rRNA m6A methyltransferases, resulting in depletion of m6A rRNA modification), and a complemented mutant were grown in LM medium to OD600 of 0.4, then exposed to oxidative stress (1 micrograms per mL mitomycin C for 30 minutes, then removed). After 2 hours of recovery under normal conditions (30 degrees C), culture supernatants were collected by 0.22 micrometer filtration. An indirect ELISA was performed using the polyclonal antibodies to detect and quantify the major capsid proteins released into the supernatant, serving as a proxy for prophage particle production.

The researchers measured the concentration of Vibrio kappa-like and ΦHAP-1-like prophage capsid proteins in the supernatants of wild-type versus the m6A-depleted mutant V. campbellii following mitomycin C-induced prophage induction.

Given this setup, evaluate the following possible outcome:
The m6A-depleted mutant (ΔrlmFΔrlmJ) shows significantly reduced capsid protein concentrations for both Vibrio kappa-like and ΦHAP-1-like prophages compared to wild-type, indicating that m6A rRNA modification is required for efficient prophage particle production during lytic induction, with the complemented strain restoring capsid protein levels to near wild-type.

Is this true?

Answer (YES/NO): NO